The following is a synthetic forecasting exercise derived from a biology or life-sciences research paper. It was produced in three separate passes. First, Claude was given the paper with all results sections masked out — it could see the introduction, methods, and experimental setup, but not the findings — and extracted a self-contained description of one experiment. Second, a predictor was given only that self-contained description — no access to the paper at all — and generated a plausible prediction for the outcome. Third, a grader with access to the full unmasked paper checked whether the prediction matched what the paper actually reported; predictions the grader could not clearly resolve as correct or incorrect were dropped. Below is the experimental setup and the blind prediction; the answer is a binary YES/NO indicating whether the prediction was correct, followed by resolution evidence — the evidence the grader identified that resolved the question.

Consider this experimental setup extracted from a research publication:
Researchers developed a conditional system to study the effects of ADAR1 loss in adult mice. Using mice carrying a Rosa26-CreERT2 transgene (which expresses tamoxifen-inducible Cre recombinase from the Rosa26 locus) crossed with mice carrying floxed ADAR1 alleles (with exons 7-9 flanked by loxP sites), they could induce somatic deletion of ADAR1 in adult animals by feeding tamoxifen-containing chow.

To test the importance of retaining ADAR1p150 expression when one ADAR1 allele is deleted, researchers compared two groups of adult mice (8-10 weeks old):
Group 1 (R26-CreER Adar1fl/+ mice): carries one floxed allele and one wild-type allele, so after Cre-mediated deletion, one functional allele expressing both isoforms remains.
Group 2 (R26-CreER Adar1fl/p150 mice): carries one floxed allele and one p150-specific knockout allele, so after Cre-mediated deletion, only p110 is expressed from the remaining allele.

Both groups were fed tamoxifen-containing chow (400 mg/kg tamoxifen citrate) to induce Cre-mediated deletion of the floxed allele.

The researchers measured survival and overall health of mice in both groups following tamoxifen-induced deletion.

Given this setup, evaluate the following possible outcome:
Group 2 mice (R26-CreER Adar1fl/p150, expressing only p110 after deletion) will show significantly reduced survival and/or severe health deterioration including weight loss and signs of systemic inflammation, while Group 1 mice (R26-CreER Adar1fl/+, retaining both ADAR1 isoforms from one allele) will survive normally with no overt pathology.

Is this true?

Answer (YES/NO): YES